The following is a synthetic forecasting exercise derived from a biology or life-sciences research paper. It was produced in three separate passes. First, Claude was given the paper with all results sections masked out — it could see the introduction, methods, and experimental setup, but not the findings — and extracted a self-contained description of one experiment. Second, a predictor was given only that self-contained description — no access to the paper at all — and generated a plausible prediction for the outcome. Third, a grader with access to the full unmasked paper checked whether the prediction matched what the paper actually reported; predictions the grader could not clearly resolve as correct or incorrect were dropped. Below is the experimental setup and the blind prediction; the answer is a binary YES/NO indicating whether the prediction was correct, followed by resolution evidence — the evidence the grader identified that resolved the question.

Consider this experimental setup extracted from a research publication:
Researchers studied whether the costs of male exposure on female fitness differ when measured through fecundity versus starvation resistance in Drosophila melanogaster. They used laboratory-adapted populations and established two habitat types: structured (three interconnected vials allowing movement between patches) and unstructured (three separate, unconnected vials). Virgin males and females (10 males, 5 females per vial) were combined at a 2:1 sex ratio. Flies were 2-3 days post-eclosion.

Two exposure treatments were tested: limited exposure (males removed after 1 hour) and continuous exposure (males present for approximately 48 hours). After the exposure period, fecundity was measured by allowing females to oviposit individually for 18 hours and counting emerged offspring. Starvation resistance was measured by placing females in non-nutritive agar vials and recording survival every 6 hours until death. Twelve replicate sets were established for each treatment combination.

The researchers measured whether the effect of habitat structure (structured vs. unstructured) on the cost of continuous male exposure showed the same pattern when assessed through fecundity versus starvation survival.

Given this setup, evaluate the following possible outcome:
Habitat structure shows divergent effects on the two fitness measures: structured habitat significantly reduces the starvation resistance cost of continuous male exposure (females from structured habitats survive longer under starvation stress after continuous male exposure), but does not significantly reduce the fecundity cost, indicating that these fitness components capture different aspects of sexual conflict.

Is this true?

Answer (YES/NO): NO